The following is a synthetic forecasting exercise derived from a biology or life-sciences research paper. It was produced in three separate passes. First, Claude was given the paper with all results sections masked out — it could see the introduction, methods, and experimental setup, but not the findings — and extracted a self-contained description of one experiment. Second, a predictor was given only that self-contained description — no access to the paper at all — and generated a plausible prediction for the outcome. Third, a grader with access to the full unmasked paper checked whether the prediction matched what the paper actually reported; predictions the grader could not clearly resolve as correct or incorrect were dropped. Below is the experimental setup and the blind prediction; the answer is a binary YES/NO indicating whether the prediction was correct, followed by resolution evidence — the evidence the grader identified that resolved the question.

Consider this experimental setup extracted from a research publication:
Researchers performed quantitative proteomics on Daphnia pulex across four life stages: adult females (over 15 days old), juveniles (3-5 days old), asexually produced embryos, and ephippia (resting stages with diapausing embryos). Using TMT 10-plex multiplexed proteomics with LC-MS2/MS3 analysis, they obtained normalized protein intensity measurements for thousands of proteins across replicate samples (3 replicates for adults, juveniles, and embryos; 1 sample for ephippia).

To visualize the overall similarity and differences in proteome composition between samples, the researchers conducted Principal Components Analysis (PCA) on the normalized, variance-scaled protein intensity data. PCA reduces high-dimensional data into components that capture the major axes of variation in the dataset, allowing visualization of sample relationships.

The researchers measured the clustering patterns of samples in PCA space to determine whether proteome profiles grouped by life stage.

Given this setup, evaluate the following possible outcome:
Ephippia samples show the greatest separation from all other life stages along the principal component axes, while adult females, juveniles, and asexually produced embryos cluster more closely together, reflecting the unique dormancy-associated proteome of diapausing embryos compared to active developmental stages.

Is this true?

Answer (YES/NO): NO